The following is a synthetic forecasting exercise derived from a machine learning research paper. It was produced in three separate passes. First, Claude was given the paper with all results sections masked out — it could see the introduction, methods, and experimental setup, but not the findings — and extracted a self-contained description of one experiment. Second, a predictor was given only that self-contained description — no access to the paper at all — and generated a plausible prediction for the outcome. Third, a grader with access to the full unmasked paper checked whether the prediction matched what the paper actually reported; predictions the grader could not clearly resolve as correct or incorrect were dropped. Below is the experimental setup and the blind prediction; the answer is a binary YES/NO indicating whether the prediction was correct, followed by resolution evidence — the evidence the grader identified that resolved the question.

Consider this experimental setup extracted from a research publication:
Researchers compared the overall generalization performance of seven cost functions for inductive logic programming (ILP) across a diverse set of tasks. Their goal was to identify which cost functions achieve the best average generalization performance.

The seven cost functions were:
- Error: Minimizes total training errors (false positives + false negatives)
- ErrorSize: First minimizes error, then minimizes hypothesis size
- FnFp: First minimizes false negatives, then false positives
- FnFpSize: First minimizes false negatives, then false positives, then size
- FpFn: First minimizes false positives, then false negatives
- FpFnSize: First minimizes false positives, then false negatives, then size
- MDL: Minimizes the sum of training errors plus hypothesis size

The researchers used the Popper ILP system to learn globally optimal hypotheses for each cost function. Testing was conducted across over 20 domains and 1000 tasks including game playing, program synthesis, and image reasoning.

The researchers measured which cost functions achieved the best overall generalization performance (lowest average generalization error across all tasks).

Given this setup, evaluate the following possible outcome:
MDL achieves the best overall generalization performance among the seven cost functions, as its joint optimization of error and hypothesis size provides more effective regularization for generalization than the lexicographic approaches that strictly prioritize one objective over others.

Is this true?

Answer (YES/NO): NO